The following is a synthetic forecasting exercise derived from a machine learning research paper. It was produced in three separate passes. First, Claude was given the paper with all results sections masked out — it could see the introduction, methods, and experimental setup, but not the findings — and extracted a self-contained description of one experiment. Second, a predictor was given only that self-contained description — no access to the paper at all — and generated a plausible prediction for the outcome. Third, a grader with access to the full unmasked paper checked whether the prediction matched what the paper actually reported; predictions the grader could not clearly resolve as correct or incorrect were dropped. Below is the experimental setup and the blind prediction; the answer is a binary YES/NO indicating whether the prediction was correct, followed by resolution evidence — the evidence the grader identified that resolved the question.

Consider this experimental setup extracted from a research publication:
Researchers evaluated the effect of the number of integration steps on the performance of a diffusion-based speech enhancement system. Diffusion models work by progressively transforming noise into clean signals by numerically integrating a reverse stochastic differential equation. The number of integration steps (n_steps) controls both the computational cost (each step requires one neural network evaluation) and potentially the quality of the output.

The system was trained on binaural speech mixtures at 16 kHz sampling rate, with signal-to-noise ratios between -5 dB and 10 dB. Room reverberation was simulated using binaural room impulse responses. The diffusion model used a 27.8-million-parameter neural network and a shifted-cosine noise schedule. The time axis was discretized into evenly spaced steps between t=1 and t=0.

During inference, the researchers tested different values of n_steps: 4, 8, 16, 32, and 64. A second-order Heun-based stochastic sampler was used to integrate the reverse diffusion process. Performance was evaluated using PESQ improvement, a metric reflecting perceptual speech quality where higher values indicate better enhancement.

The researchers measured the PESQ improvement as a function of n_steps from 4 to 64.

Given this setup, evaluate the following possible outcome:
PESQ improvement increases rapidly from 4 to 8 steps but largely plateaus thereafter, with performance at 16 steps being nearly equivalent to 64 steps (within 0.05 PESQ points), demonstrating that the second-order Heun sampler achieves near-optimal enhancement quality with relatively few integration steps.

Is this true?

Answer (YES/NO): NO